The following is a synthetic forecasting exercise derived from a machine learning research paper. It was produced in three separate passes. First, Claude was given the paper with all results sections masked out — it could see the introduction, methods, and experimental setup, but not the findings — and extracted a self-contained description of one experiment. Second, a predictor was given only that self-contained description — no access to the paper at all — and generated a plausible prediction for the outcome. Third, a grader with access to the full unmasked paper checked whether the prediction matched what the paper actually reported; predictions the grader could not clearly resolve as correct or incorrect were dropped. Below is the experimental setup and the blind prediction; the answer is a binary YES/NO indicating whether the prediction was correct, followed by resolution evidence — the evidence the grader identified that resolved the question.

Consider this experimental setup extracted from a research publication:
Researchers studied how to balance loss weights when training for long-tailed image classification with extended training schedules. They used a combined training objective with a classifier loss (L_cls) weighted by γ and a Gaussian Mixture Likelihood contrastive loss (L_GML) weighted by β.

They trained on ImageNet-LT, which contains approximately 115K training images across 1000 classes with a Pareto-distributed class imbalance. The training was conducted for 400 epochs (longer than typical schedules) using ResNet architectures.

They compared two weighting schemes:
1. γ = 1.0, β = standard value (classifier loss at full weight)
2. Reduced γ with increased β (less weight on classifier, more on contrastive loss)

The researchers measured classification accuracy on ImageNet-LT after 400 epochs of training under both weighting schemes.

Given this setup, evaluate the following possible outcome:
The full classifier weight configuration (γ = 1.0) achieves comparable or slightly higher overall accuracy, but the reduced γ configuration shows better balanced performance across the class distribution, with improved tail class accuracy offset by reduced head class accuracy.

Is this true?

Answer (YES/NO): NO